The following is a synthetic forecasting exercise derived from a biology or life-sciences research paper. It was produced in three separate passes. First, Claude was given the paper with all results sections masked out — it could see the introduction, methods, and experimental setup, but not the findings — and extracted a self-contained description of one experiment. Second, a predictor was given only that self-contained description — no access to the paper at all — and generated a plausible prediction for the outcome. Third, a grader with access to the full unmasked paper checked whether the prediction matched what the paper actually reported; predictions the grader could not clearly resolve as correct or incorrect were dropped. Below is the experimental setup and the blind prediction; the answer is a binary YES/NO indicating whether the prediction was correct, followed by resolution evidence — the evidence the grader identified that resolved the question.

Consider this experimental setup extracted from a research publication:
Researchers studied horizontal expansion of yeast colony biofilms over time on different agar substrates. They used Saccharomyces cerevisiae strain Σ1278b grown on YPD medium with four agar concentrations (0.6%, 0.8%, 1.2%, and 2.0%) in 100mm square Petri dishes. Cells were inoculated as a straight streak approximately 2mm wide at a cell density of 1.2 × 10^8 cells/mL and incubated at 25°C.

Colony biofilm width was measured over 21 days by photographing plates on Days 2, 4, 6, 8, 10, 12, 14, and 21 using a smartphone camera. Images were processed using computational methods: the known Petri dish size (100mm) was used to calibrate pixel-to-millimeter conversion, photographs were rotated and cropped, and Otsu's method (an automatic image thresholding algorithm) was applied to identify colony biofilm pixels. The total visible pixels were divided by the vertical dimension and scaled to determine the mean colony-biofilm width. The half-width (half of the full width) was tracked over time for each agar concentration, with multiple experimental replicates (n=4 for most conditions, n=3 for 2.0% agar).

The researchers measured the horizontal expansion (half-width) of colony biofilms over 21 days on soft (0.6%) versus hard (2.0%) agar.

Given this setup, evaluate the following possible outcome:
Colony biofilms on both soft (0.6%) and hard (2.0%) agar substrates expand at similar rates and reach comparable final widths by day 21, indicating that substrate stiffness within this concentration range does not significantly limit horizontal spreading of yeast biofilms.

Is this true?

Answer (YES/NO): NO